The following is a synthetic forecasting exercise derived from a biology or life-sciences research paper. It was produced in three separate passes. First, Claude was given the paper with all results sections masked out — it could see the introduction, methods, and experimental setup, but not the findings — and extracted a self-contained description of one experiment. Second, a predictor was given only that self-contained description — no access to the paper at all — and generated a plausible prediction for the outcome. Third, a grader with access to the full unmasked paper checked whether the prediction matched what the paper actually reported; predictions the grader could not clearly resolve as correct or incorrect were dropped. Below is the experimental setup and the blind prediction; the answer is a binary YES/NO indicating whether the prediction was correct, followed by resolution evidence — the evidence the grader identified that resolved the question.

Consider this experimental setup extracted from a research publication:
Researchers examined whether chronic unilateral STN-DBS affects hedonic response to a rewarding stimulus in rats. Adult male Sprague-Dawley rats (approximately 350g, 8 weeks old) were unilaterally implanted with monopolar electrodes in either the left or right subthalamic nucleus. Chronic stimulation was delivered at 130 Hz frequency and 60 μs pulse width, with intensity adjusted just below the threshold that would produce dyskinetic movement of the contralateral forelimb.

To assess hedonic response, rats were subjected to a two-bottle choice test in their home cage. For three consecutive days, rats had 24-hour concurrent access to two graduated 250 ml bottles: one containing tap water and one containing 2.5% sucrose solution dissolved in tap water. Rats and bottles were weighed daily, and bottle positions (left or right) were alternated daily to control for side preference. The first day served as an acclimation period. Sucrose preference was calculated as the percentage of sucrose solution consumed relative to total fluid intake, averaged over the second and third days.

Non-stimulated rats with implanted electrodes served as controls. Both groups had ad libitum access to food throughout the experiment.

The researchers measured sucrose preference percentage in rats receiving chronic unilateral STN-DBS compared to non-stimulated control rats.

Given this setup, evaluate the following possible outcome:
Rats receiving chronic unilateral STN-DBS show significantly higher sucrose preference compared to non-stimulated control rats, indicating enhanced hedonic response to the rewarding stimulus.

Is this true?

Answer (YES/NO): NO